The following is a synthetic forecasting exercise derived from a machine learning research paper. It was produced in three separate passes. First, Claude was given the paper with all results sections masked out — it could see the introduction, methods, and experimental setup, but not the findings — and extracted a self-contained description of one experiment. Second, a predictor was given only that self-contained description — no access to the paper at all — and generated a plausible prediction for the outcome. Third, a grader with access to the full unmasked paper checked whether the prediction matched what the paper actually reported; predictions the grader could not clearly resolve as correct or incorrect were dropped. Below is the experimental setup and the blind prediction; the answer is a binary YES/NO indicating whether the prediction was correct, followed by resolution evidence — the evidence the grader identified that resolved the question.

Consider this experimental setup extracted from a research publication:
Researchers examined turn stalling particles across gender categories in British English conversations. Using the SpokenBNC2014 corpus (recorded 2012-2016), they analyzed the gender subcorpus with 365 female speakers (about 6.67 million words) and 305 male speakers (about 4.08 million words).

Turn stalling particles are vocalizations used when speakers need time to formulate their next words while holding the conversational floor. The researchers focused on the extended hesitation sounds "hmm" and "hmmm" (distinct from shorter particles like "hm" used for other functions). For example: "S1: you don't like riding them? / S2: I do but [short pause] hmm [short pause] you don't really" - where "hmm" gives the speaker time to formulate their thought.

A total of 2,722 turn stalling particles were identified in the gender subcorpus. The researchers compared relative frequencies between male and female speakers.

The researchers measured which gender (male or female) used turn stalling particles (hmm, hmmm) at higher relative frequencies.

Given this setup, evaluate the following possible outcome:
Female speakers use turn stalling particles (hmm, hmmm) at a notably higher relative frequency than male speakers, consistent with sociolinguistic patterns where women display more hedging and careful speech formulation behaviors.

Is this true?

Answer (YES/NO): YES